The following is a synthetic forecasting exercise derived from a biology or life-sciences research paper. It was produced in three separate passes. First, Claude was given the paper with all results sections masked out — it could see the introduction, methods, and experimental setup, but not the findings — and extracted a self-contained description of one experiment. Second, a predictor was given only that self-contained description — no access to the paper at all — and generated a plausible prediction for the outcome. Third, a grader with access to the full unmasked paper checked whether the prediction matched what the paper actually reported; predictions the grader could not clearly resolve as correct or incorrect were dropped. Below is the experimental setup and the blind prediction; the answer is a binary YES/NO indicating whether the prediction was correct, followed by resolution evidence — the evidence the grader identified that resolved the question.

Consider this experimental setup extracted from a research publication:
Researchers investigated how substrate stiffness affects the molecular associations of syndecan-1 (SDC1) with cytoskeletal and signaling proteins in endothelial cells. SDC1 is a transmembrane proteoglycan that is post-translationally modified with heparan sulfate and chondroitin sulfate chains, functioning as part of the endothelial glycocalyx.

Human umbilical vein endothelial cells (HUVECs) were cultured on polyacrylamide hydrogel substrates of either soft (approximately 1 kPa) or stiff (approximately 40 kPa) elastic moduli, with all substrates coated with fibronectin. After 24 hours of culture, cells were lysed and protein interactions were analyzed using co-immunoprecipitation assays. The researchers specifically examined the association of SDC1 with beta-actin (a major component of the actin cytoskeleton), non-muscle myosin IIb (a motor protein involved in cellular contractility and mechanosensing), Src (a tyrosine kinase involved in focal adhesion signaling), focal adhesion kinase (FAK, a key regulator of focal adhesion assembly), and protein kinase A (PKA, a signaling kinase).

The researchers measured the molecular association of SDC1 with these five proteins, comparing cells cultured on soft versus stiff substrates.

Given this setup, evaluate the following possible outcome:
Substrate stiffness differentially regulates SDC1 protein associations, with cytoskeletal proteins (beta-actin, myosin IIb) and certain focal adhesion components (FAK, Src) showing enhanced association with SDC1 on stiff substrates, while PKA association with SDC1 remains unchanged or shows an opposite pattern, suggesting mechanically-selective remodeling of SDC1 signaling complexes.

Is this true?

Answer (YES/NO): NO